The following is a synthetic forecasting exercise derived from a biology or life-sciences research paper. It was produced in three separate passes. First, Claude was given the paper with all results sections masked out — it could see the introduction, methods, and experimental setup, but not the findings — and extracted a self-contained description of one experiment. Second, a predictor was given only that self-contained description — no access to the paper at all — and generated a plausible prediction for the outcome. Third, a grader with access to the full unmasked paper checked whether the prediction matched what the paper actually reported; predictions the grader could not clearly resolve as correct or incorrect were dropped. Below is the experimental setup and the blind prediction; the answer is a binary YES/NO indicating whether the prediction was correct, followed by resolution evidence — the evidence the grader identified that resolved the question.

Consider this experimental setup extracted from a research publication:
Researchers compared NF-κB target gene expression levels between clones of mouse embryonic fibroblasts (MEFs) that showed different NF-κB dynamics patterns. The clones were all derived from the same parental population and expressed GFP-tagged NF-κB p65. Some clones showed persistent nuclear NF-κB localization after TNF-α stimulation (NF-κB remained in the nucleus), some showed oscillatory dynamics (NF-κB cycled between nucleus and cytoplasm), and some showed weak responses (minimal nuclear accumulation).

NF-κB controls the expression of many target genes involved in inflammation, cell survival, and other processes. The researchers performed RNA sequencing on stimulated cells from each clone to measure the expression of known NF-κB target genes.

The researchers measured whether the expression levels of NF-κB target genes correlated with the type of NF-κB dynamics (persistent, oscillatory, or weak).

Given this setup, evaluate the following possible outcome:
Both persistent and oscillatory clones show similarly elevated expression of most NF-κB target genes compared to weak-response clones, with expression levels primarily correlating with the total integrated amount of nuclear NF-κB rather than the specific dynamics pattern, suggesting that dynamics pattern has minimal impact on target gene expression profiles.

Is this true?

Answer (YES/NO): NO